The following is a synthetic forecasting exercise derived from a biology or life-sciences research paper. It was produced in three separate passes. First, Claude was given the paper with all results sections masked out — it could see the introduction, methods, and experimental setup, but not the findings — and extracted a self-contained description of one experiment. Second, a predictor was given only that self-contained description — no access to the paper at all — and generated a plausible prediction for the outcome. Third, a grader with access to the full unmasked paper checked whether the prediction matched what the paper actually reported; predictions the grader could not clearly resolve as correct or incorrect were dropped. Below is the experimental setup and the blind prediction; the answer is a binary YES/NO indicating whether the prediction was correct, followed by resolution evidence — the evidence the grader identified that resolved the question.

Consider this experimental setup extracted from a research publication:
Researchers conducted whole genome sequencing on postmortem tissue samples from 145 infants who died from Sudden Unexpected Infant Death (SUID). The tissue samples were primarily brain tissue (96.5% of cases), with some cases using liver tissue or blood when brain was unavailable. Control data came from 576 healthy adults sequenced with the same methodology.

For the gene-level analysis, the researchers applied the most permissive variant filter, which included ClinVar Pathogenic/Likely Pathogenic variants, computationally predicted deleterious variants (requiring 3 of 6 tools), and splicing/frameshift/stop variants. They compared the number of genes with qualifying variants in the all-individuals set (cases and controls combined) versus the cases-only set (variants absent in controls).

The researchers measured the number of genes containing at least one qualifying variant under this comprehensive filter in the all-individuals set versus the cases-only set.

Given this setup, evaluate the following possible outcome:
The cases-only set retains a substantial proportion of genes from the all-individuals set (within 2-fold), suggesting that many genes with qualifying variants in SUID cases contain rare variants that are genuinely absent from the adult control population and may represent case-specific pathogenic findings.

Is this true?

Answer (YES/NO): NO